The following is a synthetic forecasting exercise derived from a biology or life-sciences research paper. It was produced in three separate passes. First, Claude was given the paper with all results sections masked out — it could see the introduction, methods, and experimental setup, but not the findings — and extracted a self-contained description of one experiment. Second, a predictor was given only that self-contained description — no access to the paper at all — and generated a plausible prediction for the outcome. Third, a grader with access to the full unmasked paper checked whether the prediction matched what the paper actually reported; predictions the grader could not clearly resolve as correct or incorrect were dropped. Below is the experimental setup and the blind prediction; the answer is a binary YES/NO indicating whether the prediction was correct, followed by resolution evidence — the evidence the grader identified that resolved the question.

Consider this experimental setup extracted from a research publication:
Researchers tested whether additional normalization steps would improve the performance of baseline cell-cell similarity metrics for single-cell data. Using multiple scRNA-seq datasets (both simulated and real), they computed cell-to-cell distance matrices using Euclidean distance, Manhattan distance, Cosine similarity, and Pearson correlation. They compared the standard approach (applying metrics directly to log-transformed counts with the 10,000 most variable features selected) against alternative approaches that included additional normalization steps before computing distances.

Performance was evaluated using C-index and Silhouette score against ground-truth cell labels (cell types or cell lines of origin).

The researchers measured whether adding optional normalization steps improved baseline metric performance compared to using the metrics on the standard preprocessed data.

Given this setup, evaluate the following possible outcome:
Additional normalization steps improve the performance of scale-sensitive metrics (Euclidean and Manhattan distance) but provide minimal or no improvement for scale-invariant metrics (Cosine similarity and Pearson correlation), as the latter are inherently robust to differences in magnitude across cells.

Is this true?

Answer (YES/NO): NO